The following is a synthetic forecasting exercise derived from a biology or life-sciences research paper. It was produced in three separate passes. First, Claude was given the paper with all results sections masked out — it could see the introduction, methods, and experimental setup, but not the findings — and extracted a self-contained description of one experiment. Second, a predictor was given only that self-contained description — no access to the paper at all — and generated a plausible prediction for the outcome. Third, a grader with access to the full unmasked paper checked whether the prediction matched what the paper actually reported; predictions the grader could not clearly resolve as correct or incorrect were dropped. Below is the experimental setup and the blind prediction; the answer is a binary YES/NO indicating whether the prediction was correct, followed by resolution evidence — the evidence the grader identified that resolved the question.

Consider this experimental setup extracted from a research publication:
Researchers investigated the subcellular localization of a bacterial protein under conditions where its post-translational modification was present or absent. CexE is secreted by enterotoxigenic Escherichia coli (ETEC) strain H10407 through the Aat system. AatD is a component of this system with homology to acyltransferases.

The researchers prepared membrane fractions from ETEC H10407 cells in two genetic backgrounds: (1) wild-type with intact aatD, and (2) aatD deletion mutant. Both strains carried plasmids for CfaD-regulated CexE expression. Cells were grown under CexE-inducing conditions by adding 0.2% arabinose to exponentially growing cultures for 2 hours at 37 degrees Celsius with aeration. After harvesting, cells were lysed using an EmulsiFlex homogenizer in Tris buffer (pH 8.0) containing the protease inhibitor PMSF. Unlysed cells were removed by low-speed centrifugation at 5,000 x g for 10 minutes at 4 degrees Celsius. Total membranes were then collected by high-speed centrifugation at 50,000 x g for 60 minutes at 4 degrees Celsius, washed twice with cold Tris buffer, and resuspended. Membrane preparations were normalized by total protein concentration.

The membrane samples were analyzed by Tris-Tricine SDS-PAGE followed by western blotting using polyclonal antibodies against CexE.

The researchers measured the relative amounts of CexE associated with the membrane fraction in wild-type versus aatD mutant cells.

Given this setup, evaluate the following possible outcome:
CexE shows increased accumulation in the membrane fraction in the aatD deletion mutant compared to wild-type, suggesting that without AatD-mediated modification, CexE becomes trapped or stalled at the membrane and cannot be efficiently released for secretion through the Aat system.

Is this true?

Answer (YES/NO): NO